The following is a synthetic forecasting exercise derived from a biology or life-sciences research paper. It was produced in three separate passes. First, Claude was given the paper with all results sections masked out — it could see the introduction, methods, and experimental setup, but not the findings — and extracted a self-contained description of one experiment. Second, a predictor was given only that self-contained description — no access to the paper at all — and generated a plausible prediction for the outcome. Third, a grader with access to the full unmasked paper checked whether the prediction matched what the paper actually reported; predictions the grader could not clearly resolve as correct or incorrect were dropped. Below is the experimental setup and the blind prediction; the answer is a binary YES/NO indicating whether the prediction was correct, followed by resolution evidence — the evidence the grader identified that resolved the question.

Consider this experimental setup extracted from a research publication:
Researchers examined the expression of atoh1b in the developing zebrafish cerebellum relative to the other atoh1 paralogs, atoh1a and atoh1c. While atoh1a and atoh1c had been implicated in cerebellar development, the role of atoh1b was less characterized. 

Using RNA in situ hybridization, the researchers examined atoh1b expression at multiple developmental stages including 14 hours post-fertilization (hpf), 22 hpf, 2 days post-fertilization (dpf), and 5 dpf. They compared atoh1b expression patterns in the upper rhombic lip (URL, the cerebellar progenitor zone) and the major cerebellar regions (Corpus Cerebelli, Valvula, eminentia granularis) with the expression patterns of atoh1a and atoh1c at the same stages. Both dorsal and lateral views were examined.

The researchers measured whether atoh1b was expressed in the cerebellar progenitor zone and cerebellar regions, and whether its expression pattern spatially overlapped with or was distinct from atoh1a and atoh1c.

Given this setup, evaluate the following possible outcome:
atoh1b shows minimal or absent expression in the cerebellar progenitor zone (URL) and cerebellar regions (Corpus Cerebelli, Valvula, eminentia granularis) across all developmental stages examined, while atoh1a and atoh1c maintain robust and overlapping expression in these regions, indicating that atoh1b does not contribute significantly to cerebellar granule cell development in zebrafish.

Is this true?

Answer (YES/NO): NO